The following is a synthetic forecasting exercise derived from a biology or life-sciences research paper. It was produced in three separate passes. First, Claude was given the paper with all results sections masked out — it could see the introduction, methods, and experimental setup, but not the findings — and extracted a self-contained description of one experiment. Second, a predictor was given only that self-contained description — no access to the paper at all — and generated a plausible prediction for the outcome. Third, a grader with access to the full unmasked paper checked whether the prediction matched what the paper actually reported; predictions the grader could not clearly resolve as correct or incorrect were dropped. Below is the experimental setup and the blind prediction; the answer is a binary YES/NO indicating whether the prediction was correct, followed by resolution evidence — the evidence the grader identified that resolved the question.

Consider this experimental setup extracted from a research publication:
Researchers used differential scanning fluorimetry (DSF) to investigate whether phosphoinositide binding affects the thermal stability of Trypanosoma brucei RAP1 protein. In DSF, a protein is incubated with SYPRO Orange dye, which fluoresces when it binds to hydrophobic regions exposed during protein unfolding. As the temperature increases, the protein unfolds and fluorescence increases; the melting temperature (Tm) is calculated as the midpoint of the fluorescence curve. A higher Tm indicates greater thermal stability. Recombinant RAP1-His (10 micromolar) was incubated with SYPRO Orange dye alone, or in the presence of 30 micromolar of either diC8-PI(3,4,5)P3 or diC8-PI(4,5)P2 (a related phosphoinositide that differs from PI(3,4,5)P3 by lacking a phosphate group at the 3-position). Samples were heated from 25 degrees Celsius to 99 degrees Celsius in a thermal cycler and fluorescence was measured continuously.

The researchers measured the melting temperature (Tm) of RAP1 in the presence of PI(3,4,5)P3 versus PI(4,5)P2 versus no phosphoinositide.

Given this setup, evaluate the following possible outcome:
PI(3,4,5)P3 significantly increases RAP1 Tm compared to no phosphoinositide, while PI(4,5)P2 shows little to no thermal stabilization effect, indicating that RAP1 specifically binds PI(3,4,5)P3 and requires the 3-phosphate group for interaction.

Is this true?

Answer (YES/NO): YES